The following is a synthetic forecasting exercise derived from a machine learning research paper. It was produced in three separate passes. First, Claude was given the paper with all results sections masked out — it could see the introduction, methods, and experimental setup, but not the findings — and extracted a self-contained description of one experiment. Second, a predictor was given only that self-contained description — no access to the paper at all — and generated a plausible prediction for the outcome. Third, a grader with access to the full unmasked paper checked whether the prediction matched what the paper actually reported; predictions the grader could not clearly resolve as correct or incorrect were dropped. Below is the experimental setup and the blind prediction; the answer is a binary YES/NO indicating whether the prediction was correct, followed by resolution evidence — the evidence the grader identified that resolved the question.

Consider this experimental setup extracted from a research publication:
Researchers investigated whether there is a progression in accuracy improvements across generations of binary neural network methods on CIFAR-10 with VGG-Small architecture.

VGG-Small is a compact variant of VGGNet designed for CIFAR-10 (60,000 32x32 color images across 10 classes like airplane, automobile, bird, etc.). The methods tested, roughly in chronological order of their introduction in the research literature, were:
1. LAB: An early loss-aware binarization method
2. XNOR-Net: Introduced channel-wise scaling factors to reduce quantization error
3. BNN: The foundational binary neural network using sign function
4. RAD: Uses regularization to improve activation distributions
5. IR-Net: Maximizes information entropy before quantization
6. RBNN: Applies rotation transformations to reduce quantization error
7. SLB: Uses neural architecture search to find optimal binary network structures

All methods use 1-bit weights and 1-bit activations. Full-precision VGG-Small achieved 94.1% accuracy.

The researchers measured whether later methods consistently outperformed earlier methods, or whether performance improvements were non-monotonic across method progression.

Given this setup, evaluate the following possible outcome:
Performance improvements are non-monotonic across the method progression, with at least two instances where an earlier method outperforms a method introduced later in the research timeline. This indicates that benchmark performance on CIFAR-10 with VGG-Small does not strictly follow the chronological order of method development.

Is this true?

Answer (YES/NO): NO